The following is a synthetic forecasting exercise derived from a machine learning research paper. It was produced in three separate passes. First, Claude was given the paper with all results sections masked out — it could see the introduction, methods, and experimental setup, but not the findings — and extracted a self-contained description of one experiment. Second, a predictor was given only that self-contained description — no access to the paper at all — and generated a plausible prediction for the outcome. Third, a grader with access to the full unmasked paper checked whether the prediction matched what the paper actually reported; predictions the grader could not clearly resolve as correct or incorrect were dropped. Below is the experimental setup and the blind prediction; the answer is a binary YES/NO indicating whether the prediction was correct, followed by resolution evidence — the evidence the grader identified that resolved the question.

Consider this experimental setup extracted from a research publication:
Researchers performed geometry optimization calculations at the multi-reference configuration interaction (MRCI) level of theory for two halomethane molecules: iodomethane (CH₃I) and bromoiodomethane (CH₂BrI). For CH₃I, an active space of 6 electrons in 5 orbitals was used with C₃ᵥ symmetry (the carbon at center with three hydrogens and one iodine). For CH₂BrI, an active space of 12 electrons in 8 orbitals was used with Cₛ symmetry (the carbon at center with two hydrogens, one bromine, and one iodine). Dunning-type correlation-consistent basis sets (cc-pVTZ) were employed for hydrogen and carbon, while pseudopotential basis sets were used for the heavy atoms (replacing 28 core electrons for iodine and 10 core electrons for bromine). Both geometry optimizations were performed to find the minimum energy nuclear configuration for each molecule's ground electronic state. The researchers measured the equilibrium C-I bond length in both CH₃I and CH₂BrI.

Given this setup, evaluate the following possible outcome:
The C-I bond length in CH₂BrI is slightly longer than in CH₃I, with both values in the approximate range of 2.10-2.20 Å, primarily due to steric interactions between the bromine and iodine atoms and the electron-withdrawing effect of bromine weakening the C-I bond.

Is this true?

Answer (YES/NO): NO